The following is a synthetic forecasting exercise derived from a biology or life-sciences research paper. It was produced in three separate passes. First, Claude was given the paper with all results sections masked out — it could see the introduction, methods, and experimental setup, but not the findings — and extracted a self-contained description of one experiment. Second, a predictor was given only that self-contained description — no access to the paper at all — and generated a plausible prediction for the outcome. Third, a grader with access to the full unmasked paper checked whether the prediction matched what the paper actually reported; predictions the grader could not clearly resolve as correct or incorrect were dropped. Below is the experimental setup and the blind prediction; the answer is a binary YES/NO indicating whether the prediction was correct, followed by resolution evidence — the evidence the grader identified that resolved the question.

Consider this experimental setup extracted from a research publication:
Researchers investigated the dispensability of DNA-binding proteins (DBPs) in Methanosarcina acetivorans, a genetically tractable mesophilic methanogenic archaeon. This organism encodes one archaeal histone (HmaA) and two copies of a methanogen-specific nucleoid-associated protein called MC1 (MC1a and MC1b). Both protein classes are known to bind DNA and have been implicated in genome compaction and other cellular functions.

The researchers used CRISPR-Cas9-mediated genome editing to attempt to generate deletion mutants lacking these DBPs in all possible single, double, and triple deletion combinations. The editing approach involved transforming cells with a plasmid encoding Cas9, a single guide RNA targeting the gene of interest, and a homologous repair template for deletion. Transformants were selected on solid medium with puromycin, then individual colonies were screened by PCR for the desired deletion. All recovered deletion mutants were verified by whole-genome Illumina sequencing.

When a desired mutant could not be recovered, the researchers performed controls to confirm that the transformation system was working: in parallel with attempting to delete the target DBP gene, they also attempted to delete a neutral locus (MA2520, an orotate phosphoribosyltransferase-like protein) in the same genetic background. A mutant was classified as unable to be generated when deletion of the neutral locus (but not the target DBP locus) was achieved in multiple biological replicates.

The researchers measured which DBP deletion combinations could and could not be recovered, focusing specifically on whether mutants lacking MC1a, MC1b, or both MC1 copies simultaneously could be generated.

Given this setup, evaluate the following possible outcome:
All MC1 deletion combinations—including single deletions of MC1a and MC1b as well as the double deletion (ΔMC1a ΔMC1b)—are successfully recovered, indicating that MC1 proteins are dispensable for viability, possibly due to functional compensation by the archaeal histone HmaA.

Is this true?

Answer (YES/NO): NO